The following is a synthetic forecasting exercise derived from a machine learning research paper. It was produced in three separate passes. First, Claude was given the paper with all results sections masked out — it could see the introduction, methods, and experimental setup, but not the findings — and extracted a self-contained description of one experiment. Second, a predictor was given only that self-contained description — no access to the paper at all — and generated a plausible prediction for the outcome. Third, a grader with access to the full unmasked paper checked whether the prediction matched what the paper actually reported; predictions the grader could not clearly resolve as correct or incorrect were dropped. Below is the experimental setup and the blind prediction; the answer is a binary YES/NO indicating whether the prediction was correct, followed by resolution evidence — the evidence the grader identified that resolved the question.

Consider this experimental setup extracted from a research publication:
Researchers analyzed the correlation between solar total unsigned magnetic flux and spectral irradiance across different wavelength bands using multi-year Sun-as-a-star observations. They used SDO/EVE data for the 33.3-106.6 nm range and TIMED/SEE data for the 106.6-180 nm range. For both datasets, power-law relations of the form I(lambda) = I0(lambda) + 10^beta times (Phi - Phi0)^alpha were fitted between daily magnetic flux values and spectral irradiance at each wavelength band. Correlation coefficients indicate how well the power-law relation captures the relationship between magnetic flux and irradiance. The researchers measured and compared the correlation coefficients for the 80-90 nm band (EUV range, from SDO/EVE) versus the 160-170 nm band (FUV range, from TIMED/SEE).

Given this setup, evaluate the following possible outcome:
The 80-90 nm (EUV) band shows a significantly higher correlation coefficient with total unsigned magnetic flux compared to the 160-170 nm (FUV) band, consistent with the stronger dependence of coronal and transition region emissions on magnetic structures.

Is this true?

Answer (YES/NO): YES